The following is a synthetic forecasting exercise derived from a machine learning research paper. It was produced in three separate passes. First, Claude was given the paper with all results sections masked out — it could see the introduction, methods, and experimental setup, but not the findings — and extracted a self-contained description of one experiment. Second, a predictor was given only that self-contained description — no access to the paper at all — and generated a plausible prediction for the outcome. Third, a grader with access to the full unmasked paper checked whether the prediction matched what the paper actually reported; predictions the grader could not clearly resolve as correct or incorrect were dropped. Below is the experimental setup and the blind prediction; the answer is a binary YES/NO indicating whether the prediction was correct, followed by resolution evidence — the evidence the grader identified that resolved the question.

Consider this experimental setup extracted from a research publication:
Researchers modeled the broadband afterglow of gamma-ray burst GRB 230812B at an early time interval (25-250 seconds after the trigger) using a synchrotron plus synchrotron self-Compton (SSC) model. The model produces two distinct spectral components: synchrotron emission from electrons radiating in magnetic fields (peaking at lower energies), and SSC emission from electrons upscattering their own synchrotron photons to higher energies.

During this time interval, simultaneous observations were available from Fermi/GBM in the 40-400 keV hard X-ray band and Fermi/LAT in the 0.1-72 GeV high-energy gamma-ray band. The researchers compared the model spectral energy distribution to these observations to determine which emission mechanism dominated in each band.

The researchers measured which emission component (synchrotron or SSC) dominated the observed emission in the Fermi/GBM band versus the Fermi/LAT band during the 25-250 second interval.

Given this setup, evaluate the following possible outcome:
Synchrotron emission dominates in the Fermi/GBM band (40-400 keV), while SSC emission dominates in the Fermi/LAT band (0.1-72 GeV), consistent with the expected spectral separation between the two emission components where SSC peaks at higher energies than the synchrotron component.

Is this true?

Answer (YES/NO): YES